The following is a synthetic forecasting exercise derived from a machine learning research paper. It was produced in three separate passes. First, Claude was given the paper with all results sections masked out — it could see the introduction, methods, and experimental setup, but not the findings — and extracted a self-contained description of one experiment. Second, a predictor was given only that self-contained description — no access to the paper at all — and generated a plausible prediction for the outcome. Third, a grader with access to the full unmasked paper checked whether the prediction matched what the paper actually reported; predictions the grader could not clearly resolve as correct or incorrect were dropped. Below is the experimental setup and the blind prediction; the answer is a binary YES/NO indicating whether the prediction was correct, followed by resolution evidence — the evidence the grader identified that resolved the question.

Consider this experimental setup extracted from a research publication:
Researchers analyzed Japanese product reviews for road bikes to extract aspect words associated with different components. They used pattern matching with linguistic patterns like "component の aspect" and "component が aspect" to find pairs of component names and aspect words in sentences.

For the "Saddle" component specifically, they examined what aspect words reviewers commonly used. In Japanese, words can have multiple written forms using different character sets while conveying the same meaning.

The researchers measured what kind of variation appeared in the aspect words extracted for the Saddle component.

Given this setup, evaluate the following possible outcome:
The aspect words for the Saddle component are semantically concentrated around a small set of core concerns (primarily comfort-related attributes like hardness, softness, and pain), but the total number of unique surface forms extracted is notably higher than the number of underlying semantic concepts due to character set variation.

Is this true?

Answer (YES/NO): NO